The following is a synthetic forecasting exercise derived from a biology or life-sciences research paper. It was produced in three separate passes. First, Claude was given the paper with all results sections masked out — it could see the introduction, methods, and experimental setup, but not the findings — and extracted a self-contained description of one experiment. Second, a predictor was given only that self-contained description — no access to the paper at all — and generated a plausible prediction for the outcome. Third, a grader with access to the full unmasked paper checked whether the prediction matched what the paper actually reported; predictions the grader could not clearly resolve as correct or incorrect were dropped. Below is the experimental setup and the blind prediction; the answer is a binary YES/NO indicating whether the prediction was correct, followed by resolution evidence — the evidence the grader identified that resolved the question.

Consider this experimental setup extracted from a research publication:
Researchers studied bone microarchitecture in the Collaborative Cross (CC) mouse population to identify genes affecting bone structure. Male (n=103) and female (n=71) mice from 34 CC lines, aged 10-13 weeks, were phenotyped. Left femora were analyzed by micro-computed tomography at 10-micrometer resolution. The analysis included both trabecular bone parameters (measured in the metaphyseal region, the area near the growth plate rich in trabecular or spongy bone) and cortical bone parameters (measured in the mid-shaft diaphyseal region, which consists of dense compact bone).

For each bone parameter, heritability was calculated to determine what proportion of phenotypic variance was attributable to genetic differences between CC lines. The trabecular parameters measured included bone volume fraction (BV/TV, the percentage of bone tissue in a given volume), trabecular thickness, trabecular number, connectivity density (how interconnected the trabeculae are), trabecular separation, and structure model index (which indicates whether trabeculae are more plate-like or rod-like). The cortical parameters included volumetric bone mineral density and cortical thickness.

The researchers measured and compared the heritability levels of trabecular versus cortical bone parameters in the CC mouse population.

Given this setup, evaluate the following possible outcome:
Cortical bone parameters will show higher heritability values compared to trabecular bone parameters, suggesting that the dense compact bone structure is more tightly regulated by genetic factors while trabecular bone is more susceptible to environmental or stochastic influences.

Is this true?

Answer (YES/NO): NO